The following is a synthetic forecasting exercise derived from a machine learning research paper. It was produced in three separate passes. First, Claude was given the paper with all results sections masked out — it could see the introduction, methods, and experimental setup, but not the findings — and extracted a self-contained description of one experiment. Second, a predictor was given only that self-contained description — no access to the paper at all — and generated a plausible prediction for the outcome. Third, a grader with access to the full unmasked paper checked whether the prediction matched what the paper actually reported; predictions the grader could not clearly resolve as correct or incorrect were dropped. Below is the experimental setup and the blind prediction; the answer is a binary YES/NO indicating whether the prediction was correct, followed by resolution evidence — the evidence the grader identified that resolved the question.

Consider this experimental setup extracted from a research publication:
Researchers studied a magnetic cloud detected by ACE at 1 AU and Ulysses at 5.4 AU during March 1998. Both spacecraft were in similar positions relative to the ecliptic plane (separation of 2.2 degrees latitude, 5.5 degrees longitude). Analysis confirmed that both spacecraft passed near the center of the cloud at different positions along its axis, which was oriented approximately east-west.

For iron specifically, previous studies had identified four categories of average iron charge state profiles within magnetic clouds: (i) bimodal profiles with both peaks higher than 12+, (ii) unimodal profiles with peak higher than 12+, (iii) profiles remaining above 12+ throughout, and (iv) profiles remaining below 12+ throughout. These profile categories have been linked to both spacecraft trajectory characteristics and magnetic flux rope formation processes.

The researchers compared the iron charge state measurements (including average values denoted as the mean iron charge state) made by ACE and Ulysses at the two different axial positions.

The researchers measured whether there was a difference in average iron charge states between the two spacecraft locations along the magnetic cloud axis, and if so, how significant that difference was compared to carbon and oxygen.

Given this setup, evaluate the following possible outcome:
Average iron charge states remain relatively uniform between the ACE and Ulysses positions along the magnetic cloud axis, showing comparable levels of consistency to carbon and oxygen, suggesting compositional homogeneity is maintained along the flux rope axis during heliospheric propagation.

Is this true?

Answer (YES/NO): NO